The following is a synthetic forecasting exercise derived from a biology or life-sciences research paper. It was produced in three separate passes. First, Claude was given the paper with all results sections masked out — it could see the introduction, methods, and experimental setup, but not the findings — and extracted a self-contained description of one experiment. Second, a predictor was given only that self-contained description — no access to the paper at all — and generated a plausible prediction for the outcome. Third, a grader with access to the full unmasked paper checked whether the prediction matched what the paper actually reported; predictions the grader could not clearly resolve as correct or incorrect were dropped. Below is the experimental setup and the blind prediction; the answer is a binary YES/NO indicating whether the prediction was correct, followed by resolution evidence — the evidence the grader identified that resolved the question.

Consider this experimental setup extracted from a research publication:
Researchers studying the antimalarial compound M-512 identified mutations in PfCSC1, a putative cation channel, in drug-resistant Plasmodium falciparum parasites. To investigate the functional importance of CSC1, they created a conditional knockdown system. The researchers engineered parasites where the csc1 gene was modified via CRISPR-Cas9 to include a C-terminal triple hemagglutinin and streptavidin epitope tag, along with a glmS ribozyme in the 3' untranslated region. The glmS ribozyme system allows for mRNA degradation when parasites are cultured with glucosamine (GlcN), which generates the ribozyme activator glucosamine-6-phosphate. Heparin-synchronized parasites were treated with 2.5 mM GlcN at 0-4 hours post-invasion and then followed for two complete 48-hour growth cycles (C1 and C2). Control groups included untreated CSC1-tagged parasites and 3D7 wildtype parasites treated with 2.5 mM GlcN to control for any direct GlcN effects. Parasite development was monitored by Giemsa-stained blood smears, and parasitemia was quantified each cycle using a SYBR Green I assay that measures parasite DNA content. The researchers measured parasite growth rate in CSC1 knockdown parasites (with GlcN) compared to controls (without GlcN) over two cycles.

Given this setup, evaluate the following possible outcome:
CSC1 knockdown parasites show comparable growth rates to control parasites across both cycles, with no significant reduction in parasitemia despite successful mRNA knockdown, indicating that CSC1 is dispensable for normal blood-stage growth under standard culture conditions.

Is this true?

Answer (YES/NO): NO